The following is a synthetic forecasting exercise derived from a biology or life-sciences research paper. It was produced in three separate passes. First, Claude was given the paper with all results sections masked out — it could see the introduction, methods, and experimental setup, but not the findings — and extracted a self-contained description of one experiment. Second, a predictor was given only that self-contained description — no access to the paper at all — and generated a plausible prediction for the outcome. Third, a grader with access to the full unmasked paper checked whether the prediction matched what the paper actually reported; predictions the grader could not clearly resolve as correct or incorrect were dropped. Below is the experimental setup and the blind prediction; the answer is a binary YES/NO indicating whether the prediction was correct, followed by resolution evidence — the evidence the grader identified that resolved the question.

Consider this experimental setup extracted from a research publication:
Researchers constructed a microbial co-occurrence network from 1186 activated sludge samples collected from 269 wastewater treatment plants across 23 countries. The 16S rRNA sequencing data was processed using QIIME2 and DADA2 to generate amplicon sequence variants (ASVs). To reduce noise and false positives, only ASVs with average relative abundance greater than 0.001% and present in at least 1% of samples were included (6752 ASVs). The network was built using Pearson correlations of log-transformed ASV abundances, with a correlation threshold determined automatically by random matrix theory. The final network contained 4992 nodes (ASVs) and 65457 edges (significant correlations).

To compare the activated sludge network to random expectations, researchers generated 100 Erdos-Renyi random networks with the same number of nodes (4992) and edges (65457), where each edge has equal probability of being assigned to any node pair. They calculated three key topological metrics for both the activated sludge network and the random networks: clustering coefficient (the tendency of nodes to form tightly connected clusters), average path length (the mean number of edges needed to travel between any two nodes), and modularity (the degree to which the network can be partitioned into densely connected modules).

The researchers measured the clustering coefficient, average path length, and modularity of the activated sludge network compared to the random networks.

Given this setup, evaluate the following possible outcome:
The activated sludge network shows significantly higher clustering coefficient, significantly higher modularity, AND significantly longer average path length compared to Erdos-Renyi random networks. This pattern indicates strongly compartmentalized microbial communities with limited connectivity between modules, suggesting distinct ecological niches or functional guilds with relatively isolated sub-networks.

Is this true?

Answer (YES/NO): NO